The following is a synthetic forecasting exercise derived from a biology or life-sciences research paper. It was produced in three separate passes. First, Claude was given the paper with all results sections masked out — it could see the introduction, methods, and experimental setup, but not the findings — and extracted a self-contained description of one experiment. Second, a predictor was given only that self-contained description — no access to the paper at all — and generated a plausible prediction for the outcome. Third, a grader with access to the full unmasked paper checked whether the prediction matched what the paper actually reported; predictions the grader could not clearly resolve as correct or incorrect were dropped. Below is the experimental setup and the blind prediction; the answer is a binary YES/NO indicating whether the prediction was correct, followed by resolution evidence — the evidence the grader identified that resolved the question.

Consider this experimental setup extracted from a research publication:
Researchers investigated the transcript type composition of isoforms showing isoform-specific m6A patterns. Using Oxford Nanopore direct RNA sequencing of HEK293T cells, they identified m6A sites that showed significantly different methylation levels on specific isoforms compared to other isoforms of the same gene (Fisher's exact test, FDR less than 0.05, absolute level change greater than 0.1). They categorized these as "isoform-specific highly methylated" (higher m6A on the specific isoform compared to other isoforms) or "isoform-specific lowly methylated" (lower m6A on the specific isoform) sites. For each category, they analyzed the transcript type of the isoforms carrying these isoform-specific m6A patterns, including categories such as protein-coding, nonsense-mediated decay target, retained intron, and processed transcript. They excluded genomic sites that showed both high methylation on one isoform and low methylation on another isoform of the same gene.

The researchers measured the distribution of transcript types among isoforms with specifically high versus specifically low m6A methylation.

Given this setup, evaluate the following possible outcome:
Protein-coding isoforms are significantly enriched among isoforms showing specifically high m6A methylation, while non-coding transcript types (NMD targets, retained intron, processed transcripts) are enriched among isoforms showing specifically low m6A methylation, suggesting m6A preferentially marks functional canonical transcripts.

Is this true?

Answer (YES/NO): NO